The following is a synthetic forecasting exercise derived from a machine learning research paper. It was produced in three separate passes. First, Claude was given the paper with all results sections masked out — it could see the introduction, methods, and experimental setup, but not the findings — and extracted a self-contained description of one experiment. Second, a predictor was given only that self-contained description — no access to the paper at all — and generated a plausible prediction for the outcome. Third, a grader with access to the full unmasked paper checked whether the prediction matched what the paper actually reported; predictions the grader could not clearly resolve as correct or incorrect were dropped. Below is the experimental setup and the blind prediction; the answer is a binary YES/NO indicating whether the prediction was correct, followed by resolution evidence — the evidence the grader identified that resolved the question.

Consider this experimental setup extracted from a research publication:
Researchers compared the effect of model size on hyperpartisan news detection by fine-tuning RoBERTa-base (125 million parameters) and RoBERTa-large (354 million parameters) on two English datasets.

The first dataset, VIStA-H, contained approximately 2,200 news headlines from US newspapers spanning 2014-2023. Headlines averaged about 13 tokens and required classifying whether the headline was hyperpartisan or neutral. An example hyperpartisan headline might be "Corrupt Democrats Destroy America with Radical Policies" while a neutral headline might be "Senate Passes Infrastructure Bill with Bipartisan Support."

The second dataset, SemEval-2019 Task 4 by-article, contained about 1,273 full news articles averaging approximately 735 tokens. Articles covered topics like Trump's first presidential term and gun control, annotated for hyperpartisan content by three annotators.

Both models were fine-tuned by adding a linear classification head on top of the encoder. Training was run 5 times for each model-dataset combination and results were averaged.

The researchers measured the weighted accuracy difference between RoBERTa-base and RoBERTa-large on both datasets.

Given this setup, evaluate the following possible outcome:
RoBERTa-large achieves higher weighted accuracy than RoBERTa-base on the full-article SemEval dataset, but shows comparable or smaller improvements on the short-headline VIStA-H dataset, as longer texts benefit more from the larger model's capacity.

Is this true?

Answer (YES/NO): NO